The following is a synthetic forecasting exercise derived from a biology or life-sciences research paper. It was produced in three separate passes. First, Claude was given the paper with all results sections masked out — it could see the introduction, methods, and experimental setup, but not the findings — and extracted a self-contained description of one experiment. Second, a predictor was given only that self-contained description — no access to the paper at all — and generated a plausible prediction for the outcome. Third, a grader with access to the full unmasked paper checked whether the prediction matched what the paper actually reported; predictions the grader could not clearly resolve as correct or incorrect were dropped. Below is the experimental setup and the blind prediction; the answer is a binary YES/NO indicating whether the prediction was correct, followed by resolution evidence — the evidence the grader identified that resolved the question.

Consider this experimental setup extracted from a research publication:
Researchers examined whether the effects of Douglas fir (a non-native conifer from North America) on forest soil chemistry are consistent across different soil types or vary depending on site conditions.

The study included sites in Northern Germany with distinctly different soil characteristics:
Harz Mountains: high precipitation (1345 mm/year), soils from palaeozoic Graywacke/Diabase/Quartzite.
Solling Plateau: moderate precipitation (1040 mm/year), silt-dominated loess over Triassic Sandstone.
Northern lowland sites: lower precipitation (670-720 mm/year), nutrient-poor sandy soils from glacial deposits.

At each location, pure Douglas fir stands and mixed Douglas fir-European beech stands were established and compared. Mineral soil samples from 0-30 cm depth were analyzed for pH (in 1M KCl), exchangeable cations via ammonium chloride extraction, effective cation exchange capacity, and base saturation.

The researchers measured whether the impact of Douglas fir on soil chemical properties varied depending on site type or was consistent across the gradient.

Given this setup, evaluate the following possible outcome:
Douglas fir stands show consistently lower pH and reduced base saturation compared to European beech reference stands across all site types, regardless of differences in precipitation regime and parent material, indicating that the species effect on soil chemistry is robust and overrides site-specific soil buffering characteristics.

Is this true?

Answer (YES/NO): NO